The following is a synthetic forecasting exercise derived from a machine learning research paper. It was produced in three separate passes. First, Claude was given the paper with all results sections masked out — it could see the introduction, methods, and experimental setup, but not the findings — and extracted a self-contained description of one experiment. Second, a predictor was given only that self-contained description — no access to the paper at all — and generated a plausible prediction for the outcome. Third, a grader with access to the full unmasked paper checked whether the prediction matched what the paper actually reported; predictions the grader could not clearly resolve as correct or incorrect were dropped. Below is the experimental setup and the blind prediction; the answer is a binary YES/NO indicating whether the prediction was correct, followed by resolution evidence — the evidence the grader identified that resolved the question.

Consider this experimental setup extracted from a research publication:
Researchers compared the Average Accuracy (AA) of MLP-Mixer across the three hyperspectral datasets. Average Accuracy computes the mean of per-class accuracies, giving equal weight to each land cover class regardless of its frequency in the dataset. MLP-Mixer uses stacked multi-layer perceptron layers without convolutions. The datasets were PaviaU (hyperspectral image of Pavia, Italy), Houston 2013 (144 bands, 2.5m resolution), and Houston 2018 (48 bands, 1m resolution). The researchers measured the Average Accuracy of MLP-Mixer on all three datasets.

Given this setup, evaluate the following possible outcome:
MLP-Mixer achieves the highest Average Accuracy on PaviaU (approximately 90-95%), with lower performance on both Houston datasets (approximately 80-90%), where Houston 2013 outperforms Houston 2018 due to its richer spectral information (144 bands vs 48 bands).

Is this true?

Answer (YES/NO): NO